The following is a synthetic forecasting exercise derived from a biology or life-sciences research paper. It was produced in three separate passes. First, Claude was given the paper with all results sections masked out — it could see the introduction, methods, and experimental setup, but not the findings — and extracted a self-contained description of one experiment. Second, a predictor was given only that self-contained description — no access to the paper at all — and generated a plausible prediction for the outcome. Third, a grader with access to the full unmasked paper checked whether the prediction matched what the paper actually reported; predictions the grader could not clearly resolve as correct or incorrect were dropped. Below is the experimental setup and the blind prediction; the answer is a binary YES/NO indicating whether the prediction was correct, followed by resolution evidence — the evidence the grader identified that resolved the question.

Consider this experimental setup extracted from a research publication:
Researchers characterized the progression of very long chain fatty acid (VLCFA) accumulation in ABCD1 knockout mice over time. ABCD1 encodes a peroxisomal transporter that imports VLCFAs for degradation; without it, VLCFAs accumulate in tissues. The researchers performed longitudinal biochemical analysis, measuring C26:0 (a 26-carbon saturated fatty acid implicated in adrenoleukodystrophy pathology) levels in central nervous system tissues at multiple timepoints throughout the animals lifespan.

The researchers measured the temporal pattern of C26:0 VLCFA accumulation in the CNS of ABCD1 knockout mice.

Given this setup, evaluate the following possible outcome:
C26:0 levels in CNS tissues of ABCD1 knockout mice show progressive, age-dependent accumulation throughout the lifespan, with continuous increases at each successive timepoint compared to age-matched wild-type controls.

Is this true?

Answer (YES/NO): YES